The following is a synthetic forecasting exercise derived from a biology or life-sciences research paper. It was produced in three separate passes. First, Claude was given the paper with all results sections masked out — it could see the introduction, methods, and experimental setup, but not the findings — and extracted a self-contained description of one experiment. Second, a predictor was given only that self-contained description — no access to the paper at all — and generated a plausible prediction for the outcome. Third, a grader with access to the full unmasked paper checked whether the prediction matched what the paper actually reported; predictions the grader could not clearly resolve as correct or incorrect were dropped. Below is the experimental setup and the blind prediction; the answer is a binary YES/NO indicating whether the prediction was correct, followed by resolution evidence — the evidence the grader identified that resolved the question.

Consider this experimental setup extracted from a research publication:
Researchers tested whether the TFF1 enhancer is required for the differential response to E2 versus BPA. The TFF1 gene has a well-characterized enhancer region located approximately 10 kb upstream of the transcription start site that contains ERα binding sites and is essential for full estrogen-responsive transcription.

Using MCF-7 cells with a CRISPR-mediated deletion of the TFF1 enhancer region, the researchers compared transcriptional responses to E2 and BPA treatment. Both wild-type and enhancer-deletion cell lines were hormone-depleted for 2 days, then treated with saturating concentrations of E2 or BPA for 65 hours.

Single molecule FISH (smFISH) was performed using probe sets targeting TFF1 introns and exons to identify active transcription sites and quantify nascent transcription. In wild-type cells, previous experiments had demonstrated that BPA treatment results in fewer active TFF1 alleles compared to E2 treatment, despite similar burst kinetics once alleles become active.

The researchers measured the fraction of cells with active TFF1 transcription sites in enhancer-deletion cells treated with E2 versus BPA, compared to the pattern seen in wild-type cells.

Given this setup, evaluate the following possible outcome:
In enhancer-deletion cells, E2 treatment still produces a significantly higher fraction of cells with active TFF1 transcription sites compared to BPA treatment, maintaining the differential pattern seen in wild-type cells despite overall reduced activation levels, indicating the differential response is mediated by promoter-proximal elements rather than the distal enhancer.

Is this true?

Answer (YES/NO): NO